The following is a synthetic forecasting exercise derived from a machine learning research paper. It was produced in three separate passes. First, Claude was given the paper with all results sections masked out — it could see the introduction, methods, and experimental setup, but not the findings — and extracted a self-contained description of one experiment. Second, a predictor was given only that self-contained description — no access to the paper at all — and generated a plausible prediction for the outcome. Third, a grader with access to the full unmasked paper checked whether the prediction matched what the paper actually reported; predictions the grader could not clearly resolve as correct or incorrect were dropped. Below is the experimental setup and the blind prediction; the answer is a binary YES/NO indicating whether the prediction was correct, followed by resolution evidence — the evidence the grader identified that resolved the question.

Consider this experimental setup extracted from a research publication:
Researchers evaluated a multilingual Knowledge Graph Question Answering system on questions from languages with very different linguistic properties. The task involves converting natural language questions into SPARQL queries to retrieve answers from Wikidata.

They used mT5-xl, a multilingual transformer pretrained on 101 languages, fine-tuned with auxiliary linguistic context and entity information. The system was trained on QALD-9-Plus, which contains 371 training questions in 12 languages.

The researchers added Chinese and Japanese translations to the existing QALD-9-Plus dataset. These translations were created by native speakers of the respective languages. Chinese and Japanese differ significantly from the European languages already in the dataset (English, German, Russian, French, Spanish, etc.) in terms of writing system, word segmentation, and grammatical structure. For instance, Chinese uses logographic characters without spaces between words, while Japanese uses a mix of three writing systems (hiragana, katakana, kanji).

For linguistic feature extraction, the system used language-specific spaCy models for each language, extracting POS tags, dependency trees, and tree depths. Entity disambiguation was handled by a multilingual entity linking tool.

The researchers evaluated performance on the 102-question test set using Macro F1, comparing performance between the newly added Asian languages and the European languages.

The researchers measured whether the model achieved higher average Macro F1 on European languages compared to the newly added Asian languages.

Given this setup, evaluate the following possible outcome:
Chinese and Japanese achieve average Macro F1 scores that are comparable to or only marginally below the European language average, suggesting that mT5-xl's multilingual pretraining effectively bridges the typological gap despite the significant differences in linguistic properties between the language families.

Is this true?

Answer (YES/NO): NO